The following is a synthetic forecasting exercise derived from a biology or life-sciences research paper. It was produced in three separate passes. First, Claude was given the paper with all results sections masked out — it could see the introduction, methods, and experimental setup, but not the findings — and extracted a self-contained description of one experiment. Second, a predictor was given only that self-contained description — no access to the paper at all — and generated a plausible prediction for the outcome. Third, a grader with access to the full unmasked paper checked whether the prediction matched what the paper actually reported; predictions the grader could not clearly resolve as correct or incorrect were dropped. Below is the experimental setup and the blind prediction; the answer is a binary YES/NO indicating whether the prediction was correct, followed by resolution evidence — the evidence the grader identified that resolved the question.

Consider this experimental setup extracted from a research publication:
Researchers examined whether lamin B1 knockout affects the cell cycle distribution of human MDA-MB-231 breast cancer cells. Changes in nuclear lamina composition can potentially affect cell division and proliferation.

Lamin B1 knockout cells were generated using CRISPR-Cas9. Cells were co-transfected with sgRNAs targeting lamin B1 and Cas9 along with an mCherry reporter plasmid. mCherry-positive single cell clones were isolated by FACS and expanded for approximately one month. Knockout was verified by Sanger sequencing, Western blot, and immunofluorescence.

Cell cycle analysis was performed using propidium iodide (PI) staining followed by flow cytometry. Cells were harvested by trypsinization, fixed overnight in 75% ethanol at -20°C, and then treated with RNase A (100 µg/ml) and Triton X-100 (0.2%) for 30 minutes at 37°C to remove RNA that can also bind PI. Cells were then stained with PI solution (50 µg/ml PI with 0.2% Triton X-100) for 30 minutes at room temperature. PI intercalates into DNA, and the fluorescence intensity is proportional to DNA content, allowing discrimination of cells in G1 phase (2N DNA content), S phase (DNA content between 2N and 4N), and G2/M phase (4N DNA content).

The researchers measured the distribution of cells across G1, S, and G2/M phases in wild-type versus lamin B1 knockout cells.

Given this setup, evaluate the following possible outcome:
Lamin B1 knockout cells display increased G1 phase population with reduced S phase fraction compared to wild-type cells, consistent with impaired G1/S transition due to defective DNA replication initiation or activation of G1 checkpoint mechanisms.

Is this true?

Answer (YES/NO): NO